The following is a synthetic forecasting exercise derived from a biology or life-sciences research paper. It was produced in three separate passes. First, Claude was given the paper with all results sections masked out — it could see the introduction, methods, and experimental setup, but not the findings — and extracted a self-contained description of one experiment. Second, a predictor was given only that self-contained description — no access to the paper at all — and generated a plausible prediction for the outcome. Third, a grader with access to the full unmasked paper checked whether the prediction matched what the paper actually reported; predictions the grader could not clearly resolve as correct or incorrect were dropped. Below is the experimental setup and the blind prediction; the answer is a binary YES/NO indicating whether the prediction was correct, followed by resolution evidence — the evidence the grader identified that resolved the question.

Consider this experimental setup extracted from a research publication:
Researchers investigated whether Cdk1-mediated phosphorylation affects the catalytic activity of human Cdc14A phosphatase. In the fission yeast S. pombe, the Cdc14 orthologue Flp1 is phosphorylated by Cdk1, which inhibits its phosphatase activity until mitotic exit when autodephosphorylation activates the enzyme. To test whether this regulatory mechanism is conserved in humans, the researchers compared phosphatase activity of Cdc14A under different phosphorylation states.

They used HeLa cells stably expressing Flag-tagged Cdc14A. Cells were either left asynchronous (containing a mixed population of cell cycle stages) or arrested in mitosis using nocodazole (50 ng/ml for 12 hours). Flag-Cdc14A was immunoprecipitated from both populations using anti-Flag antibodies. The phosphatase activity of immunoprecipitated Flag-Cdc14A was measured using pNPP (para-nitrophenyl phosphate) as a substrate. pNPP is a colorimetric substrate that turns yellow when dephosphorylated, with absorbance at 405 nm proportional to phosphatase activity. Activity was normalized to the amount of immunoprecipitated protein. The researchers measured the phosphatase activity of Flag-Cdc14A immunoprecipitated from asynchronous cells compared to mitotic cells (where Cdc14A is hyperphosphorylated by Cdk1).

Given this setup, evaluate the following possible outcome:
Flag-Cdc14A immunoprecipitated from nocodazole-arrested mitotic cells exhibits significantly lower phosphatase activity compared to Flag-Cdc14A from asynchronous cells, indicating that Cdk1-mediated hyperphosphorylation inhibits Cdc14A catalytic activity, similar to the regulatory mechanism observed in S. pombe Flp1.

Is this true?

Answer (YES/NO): NO